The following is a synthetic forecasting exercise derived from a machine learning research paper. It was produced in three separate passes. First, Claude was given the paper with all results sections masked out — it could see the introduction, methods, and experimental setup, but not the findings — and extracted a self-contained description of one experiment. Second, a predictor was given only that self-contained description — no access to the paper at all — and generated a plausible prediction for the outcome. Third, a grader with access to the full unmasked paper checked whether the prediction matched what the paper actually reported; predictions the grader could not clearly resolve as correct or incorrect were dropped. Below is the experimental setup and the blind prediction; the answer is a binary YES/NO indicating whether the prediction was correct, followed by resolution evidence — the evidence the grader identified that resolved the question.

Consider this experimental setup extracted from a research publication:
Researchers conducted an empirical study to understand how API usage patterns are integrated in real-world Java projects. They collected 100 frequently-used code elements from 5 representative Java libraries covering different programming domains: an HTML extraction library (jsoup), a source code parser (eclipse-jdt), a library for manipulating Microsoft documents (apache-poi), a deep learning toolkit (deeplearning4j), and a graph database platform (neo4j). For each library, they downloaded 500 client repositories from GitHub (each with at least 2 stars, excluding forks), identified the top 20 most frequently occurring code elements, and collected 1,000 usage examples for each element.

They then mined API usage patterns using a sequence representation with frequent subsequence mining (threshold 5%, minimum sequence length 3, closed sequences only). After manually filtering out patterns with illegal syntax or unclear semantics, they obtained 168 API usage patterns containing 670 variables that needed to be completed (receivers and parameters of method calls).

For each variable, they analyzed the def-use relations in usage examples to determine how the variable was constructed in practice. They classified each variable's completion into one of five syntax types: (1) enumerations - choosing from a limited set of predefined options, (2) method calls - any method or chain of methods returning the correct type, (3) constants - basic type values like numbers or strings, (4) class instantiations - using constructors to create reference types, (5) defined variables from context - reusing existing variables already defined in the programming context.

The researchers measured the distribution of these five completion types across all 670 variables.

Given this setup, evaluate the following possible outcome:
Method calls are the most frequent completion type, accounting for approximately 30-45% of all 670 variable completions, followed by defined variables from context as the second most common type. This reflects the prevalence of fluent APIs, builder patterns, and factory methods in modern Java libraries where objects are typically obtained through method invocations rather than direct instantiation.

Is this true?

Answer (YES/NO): NO